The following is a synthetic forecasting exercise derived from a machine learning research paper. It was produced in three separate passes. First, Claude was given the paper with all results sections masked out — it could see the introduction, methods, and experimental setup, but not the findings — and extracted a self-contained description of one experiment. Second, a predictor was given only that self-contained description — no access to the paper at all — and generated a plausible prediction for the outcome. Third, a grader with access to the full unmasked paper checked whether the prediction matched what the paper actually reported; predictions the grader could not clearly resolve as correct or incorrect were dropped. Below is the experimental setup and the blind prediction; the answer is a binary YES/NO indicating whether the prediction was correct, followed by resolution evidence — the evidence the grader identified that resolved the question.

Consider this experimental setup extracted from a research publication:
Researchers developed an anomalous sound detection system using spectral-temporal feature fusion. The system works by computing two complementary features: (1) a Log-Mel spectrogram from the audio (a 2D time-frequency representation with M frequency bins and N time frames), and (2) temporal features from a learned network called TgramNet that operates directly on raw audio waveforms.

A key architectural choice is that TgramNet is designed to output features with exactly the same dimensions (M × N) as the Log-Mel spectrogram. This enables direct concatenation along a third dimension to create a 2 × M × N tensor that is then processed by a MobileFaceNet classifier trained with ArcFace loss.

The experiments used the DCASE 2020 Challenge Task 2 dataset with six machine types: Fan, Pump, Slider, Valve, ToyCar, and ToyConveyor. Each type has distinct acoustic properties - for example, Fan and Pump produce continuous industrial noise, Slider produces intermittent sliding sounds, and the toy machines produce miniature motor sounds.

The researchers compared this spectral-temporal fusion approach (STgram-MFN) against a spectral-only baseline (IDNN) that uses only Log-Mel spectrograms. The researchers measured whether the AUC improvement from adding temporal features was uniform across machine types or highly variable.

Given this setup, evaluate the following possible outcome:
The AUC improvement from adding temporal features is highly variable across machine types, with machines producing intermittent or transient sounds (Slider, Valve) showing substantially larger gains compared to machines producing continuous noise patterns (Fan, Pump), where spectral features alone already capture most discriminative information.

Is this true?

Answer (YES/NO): NO